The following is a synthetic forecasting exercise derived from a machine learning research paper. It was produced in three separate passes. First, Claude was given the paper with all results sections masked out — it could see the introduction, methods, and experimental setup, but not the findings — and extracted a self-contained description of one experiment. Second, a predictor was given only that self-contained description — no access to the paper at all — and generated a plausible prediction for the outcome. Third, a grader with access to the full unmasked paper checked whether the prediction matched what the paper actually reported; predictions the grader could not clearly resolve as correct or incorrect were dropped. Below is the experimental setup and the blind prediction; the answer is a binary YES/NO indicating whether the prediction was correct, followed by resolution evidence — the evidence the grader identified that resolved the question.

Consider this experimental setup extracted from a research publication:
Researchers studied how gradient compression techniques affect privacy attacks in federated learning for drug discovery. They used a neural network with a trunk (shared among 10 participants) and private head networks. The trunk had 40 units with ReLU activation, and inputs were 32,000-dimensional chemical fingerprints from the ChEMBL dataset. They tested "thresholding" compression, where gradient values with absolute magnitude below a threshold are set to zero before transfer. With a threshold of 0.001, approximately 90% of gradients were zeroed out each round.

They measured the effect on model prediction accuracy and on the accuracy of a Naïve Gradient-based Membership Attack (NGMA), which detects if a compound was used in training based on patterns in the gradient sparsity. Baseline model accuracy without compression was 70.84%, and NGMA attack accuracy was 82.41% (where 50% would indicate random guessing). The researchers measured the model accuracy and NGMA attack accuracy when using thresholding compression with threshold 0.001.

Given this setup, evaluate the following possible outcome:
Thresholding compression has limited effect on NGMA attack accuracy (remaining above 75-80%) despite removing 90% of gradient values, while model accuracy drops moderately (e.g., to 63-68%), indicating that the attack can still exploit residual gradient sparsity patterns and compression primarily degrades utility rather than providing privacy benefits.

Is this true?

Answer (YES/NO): NO